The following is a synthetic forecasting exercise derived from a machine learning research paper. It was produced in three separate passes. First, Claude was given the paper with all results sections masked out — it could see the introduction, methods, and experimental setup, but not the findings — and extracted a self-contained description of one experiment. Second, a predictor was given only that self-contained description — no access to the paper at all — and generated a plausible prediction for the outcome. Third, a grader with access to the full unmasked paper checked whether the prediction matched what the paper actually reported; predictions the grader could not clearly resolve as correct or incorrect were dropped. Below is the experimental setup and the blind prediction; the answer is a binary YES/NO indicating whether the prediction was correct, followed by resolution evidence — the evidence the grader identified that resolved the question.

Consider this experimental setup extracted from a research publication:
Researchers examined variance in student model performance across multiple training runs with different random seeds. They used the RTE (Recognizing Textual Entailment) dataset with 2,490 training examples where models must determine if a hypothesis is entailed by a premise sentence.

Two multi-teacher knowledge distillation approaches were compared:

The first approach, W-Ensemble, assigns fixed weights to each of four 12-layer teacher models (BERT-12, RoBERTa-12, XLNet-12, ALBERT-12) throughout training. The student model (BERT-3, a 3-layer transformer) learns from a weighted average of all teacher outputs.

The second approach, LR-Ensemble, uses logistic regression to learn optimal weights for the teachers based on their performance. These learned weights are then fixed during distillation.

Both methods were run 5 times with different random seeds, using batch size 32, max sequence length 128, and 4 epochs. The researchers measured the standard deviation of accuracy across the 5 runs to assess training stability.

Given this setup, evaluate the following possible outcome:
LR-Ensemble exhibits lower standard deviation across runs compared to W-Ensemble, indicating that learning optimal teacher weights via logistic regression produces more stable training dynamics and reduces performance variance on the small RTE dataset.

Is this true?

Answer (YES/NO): NO